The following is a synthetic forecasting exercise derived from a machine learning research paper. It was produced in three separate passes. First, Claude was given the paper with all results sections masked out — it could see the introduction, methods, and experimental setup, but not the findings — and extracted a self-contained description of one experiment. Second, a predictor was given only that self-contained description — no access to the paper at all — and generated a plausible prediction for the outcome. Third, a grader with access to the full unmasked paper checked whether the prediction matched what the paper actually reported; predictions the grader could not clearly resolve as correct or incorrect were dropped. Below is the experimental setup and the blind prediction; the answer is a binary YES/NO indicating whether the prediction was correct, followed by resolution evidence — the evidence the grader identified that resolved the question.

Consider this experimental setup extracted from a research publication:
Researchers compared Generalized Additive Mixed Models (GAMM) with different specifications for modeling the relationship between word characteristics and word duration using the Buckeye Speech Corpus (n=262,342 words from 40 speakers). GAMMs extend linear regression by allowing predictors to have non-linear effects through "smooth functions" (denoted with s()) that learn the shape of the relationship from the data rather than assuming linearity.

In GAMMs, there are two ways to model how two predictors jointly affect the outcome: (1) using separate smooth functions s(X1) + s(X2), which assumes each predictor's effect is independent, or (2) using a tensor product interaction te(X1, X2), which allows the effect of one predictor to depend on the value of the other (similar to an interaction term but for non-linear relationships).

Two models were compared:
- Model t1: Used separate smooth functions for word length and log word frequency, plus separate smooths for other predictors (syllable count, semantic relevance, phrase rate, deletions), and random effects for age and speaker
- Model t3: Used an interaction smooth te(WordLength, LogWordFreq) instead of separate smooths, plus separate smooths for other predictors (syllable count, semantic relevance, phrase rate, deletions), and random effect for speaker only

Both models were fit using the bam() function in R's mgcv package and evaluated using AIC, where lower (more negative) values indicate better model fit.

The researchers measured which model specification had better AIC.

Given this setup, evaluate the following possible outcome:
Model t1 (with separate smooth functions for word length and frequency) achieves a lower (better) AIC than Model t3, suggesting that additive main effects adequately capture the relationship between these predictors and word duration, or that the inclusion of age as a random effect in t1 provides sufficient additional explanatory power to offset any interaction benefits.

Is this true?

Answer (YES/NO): YES